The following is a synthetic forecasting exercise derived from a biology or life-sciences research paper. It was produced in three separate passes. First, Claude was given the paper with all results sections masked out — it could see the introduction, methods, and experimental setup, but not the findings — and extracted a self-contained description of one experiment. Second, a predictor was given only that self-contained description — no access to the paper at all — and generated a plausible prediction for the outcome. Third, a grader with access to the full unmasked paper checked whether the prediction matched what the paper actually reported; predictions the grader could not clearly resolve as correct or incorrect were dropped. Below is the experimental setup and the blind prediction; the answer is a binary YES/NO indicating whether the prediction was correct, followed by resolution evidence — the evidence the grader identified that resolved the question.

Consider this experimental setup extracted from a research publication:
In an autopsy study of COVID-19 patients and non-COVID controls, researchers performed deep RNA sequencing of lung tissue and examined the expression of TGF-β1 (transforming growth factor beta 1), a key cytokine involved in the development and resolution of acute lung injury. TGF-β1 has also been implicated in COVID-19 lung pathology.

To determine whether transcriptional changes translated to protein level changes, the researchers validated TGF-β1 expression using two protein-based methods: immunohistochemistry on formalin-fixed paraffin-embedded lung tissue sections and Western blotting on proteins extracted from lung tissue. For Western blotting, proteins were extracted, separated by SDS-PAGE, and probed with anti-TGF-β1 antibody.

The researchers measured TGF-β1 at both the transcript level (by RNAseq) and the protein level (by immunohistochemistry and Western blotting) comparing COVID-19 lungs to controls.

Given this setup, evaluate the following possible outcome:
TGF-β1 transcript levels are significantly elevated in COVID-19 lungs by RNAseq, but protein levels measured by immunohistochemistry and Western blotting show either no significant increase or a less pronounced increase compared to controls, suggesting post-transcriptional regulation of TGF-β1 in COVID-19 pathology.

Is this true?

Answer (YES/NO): YES